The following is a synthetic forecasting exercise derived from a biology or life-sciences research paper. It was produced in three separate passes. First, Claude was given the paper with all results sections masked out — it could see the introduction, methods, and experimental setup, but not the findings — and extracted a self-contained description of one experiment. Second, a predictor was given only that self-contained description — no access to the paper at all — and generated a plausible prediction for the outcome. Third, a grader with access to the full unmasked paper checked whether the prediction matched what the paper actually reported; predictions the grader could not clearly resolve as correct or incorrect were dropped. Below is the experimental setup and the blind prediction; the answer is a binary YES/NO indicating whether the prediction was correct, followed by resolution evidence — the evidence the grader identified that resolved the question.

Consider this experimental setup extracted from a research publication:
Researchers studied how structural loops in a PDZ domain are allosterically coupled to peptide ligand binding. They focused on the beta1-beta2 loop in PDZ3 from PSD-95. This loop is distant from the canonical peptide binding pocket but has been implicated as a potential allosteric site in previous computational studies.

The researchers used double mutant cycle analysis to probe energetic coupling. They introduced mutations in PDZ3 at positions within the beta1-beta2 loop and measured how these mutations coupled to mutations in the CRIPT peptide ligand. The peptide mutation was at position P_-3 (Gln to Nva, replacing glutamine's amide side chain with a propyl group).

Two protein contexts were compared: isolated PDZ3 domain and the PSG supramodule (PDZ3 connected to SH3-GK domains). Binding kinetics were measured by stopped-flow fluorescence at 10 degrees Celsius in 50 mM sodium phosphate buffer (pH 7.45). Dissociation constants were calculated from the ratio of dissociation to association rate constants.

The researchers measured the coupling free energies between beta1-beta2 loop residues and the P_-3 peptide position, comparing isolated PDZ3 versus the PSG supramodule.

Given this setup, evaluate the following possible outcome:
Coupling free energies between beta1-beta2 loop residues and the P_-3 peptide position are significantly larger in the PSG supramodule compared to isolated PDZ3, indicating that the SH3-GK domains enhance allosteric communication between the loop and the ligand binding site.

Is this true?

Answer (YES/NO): YES